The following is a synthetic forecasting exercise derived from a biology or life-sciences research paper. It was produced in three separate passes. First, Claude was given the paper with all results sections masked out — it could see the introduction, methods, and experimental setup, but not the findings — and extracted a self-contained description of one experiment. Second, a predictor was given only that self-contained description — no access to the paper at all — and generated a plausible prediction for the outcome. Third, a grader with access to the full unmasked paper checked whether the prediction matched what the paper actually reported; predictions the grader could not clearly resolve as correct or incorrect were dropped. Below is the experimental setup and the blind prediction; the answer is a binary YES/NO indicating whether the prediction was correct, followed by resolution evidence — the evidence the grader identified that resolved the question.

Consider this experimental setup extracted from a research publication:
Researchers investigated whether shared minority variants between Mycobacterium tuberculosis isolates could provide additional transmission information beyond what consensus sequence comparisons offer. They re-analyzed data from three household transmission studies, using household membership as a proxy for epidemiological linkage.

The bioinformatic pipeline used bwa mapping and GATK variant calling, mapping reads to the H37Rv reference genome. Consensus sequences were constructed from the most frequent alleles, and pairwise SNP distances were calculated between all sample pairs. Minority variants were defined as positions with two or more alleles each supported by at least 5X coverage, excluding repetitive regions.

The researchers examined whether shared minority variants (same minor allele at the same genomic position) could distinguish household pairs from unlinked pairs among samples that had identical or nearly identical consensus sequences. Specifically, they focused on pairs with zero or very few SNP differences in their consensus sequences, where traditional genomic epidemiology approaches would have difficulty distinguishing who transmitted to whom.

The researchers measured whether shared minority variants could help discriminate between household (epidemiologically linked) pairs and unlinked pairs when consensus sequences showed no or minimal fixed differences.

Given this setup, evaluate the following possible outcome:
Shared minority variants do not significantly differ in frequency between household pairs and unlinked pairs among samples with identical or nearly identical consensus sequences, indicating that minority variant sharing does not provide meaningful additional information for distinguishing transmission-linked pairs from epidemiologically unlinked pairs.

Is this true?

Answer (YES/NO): NO